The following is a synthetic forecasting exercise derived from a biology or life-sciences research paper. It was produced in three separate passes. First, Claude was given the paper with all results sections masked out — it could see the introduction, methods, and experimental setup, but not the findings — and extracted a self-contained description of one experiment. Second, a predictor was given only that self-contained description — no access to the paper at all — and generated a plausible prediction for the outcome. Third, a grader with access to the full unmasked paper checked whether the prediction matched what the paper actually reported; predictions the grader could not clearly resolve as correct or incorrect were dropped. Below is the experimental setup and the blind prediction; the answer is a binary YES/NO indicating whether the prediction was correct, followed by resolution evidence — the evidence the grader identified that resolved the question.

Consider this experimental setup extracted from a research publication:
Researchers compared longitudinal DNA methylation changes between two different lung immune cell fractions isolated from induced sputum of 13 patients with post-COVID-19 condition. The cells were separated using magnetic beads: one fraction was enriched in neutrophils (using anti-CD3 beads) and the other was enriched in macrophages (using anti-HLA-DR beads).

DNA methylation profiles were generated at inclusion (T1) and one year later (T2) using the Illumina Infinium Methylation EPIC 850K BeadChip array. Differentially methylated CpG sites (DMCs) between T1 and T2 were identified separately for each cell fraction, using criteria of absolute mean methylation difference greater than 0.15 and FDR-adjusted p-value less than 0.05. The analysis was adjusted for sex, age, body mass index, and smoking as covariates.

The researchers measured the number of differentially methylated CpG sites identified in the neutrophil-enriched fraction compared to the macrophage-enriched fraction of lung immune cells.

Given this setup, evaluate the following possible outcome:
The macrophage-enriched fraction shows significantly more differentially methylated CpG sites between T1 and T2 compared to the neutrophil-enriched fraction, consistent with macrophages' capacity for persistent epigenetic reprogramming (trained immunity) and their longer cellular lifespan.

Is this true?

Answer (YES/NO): NO